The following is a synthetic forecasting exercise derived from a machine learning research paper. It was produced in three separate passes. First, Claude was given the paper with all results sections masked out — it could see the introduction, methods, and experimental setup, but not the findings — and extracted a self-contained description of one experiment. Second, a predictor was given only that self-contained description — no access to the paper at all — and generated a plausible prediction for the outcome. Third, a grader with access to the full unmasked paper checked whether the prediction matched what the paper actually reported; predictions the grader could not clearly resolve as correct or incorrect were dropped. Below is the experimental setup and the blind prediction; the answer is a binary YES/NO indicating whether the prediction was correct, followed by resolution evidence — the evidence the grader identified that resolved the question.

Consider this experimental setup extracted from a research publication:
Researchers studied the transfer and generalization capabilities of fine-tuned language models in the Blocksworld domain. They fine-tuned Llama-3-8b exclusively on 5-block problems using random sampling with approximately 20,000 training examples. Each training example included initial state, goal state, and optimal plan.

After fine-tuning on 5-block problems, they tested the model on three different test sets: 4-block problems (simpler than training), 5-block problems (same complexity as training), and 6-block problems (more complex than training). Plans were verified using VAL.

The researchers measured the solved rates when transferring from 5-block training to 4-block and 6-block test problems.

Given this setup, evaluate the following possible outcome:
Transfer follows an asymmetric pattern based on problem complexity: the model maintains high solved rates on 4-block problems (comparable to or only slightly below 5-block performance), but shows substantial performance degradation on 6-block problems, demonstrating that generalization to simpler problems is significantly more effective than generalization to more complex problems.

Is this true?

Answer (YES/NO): NO